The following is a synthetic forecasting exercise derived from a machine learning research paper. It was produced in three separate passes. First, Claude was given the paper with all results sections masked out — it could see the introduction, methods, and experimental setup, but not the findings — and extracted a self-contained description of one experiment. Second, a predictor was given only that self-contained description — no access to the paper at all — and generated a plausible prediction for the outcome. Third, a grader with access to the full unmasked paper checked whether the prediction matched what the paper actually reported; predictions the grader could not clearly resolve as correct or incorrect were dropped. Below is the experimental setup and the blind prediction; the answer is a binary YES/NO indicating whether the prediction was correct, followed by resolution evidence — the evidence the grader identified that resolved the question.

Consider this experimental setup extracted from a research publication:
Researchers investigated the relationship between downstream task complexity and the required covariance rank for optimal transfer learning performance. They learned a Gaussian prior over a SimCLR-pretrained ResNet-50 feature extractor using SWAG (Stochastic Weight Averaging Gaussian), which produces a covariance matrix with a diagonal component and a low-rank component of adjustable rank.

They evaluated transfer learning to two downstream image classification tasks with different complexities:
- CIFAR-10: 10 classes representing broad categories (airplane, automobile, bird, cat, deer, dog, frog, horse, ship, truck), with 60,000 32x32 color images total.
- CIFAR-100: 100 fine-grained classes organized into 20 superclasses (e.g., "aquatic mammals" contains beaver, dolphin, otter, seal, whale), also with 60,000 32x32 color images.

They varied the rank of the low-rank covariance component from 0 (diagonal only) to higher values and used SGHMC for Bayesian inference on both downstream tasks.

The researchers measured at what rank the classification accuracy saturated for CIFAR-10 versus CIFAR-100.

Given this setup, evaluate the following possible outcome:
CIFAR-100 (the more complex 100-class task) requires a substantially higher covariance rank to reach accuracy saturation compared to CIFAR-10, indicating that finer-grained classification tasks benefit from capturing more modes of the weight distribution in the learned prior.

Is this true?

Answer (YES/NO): YES